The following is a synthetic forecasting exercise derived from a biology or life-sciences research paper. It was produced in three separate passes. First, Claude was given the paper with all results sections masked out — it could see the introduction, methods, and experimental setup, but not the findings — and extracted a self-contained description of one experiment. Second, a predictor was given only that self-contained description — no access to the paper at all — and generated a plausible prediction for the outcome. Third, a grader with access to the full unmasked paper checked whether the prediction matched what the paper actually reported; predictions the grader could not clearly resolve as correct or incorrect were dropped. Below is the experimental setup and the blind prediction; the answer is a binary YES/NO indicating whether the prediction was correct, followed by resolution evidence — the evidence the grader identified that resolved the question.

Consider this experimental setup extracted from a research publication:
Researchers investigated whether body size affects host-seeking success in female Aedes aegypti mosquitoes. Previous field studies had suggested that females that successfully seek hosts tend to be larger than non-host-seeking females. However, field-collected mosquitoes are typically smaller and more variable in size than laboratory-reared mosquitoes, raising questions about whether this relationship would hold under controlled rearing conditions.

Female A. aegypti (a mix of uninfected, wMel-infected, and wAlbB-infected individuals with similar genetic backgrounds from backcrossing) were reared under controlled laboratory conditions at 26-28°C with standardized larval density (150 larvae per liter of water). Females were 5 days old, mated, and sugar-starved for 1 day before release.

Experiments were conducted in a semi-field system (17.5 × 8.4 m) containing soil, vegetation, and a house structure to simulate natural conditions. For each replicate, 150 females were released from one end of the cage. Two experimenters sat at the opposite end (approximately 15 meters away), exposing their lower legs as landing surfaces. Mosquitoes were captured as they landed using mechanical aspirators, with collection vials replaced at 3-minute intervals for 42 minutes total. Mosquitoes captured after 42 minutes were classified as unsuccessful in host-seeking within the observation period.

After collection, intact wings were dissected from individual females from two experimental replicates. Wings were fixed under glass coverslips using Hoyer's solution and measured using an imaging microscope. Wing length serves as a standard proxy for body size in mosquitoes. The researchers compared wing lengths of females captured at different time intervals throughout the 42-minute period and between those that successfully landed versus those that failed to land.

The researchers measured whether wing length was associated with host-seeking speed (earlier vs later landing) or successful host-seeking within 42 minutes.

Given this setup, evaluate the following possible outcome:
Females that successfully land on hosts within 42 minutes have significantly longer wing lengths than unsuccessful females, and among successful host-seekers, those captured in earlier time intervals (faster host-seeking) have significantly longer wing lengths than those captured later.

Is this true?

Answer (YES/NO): NO